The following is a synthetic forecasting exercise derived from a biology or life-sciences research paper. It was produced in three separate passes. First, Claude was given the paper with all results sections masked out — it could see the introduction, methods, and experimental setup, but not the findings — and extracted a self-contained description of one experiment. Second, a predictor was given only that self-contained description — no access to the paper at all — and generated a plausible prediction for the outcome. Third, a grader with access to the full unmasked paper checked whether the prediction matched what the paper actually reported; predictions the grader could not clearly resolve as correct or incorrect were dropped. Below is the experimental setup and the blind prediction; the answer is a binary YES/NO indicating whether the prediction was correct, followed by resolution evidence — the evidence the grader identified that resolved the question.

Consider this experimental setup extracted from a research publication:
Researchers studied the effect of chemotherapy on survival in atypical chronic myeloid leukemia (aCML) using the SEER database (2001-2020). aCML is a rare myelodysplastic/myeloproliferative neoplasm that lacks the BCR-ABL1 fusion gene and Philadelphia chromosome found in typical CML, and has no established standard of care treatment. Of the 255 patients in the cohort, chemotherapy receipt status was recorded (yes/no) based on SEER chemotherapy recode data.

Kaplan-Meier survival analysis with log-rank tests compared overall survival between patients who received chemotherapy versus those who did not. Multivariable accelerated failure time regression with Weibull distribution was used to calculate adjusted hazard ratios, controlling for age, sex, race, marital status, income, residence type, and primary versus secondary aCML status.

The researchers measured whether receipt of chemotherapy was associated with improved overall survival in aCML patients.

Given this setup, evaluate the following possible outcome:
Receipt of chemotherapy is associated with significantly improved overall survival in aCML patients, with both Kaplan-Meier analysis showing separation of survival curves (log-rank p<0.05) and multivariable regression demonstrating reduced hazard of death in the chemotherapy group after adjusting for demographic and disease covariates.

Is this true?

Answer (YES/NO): NO